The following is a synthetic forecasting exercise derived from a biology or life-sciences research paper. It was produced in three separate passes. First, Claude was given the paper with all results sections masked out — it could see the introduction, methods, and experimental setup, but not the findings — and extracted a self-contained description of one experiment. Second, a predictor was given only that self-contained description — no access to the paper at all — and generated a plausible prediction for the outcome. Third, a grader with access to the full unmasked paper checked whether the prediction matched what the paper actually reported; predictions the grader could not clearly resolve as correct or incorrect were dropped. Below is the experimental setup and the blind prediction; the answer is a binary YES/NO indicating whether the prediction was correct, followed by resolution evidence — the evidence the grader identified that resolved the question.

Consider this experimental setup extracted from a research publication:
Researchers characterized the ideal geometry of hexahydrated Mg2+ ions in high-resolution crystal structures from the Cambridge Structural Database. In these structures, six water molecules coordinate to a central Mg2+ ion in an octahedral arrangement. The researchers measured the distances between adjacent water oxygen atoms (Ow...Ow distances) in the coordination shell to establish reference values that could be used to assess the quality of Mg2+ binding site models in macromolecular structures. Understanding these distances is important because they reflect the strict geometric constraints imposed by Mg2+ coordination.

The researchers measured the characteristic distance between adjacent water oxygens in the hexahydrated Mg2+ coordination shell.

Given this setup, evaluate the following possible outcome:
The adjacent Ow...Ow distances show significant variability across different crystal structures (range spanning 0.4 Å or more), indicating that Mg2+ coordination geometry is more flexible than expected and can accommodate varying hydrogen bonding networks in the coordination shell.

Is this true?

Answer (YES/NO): NO